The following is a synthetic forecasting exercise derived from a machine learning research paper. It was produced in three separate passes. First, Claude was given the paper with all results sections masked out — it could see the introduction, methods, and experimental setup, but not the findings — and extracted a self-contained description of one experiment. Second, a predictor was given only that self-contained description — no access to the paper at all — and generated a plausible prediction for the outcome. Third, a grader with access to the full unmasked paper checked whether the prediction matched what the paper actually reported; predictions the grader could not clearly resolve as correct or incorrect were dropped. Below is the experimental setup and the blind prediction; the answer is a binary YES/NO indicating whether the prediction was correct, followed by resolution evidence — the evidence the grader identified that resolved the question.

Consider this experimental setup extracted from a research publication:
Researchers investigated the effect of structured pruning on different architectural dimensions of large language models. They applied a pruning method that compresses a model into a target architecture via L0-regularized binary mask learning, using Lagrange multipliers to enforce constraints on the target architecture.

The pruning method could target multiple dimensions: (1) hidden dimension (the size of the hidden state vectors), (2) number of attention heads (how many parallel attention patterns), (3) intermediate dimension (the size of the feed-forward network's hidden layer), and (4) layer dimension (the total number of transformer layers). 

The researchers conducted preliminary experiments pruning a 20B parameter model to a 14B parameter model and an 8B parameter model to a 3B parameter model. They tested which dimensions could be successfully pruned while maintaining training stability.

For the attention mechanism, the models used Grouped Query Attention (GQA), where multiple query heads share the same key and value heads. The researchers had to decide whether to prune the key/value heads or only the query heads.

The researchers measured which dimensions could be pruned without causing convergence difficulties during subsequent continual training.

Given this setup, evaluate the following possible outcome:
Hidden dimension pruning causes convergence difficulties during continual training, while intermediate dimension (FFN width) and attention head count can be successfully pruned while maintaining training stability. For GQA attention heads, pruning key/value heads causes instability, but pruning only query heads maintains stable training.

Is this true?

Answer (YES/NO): NO